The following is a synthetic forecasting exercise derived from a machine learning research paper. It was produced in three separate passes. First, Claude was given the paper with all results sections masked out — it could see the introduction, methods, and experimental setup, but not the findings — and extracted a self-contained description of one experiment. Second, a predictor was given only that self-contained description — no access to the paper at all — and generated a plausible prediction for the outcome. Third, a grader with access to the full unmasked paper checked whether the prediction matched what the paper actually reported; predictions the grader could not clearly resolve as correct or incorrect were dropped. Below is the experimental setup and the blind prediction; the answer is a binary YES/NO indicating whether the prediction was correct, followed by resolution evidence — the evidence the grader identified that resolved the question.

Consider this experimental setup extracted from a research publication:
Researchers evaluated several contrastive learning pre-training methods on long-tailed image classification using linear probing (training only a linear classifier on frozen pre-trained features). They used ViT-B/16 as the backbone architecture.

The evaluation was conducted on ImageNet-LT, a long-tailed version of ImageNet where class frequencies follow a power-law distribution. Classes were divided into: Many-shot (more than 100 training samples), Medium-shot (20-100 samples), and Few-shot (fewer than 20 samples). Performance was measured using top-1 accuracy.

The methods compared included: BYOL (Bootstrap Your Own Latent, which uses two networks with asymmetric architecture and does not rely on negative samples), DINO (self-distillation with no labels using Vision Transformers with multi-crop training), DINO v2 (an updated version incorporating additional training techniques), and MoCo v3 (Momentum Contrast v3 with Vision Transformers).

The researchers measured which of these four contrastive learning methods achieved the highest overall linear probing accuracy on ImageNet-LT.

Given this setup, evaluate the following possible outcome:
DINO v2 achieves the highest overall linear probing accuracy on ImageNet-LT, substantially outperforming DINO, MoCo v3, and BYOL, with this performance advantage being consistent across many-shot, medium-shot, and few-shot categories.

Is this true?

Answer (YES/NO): NO